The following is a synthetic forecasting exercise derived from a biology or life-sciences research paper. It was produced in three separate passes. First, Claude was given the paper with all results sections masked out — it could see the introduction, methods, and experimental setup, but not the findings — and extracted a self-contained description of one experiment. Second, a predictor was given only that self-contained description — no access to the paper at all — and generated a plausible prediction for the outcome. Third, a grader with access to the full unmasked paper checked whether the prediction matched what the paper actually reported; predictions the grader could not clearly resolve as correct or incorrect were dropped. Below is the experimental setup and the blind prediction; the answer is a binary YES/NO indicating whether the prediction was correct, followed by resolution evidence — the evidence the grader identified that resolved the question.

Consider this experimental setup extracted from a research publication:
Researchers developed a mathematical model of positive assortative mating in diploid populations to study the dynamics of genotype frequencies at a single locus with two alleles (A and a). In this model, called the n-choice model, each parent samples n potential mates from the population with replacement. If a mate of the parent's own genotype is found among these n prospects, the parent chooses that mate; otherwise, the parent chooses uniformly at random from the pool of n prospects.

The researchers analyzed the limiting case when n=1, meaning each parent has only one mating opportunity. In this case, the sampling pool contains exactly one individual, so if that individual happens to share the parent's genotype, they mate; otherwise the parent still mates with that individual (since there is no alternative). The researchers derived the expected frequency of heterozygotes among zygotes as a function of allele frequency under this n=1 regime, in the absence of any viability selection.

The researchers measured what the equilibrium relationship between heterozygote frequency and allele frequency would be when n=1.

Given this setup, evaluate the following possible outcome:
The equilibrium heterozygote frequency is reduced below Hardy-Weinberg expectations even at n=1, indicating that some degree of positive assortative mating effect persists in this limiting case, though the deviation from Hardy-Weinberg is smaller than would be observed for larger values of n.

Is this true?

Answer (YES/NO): NO